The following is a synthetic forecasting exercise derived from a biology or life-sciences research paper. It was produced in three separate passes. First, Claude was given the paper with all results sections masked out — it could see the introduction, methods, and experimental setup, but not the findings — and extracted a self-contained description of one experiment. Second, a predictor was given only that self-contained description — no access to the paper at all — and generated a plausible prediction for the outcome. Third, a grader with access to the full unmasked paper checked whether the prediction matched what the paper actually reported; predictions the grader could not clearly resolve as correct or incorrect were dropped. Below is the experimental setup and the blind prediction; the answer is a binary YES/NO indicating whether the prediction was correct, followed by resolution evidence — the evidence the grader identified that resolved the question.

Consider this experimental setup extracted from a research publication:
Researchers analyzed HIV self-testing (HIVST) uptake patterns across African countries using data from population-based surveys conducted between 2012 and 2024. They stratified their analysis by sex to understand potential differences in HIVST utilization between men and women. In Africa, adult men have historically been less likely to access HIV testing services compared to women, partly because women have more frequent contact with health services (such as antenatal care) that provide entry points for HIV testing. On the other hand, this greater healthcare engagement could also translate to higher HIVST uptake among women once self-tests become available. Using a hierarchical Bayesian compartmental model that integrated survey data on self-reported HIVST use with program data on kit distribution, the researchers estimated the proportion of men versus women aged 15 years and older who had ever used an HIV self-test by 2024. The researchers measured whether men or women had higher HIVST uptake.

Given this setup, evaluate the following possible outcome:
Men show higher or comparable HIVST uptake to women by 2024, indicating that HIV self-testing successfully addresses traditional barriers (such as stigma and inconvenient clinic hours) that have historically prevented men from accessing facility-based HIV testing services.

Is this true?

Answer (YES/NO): YES